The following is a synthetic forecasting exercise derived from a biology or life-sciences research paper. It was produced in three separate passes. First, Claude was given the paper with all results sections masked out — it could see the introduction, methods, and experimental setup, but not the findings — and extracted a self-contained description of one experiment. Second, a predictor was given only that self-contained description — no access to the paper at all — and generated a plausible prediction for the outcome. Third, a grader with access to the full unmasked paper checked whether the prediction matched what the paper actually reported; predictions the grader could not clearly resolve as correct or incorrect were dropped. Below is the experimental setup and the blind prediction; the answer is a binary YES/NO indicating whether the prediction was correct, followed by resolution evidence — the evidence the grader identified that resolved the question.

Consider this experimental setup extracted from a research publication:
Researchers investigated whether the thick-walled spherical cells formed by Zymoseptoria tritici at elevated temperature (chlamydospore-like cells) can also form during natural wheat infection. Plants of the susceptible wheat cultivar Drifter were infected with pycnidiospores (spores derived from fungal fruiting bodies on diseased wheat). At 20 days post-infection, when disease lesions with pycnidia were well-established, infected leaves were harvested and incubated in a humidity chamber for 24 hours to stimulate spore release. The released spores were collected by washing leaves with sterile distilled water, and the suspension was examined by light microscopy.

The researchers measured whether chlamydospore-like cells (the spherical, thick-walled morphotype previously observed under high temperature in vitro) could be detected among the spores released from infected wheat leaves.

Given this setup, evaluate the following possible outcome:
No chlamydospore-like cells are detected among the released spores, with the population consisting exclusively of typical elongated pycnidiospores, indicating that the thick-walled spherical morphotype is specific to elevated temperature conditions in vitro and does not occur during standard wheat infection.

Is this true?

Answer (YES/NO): NO